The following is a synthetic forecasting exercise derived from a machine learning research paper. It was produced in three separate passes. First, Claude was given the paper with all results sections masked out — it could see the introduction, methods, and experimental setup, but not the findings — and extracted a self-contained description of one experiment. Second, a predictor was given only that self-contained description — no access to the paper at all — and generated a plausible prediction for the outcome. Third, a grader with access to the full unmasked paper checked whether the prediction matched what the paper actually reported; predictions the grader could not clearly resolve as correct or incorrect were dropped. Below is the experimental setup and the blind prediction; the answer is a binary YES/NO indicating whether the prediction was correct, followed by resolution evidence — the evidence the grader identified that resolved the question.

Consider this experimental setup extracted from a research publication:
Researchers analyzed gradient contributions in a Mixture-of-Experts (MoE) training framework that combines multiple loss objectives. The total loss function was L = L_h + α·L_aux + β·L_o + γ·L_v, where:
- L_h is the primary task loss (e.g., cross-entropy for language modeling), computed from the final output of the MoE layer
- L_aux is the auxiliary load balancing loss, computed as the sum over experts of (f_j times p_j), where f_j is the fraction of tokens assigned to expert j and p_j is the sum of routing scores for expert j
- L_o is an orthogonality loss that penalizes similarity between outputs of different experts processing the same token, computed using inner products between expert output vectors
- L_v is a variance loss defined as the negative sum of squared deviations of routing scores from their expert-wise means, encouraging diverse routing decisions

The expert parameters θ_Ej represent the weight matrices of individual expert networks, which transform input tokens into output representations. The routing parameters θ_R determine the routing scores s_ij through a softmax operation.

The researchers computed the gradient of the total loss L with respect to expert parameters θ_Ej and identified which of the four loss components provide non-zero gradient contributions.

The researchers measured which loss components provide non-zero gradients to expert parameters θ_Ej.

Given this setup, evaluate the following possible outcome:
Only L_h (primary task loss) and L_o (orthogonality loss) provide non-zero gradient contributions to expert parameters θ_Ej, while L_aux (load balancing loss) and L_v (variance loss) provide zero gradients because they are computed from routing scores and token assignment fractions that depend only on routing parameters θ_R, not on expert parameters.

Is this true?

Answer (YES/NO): YES